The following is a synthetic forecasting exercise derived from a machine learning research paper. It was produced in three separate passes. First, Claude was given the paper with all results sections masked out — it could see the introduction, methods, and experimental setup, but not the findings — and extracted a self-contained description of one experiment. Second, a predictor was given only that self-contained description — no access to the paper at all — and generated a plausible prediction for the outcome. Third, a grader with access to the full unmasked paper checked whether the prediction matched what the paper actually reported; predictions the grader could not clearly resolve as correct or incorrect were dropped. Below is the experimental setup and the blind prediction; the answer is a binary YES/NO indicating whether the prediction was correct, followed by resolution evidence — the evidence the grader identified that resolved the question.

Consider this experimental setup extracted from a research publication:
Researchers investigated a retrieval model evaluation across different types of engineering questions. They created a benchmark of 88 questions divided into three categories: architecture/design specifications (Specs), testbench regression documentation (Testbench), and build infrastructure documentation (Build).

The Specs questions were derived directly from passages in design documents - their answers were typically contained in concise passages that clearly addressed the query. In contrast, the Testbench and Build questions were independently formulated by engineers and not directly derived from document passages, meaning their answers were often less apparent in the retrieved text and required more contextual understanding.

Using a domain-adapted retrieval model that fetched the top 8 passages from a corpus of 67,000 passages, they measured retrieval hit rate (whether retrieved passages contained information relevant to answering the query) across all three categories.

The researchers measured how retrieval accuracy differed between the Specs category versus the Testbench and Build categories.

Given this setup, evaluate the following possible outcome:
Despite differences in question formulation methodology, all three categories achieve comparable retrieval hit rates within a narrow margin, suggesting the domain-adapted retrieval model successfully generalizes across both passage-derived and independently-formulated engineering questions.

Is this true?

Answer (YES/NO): NO